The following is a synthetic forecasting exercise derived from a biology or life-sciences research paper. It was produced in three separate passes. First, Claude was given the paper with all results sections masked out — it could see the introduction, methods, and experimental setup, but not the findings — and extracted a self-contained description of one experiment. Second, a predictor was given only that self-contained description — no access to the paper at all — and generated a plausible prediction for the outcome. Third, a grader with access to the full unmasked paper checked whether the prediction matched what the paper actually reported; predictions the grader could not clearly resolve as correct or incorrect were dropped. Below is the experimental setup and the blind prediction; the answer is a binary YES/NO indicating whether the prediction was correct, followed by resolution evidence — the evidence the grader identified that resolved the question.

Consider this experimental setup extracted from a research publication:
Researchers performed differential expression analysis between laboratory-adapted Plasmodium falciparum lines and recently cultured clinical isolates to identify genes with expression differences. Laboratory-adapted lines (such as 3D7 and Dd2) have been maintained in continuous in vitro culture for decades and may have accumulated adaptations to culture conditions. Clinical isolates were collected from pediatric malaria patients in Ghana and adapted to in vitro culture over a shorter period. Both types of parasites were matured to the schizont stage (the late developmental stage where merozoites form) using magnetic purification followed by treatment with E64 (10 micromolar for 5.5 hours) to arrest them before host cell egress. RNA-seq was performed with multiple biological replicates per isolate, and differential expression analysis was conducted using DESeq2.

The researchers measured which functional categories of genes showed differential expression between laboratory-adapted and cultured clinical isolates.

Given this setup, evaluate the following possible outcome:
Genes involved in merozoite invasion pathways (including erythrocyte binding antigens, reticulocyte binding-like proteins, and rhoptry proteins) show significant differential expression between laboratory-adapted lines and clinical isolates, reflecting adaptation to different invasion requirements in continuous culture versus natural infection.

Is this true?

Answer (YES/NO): NO